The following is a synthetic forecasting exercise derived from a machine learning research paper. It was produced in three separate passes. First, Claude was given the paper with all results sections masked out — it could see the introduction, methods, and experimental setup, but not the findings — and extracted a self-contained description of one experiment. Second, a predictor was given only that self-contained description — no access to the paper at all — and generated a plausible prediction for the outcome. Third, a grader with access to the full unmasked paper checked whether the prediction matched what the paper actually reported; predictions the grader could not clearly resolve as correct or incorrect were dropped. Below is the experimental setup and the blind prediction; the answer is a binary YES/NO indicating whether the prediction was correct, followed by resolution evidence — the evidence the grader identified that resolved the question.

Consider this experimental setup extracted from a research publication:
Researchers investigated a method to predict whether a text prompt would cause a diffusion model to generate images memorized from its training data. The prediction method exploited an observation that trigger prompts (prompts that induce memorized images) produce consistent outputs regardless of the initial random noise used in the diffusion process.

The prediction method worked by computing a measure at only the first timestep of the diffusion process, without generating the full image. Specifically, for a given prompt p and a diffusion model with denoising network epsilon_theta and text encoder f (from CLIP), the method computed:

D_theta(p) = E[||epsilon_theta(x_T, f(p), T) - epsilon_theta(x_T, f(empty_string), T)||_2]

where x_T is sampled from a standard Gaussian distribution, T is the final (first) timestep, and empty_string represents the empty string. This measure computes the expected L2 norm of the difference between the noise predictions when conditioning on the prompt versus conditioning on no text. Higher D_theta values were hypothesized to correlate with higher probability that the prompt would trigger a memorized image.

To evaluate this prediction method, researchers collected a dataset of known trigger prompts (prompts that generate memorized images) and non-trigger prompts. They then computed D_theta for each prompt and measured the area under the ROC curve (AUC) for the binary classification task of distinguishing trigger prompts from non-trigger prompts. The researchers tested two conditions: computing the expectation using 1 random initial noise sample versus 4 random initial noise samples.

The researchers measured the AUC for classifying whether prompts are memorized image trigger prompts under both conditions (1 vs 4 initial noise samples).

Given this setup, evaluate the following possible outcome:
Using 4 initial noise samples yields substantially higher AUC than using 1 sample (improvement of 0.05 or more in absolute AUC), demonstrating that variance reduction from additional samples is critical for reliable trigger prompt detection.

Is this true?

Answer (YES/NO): NO